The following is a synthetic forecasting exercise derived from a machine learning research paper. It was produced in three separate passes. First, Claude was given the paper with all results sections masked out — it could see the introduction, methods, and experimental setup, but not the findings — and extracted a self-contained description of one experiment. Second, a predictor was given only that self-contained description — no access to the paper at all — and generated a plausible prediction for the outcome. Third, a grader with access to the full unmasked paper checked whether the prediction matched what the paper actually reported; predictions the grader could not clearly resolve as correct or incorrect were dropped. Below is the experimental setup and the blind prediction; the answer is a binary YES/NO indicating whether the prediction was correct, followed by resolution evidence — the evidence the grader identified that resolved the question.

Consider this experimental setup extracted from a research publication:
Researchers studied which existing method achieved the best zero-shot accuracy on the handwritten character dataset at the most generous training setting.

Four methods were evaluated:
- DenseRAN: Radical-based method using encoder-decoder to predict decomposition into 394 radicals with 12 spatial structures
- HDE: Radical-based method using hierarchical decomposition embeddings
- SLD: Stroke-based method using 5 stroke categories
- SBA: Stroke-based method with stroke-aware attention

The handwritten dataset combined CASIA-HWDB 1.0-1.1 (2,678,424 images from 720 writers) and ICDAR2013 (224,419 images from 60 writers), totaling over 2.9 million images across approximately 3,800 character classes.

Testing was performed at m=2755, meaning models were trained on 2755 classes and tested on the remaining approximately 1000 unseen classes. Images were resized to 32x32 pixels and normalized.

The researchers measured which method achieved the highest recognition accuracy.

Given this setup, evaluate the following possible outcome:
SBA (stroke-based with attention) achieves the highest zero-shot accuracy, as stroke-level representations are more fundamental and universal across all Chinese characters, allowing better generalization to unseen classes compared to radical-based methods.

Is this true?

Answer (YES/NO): YES